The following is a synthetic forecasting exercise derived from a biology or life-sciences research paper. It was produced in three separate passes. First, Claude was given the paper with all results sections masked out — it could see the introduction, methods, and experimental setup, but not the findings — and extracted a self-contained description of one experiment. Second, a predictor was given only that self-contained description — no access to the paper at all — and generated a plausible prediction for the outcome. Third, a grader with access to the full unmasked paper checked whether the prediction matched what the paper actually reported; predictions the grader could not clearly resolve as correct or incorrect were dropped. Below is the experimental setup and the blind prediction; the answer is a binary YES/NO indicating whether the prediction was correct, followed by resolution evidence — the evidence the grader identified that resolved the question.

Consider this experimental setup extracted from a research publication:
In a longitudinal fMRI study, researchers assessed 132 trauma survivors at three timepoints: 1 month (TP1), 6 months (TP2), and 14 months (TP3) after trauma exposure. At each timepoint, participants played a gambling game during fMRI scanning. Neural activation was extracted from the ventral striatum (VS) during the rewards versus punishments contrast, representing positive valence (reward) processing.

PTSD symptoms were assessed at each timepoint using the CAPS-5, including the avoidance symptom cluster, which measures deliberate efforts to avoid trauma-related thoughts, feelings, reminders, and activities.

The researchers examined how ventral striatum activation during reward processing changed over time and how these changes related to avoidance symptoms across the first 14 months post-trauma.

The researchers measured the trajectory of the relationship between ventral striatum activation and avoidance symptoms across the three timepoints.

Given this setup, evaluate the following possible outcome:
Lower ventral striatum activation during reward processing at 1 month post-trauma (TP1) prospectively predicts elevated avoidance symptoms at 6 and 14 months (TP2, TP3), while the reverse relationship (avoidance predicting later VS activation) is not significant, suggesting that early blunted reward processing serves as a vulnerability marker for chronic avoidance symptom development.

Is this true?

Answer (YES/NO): NO